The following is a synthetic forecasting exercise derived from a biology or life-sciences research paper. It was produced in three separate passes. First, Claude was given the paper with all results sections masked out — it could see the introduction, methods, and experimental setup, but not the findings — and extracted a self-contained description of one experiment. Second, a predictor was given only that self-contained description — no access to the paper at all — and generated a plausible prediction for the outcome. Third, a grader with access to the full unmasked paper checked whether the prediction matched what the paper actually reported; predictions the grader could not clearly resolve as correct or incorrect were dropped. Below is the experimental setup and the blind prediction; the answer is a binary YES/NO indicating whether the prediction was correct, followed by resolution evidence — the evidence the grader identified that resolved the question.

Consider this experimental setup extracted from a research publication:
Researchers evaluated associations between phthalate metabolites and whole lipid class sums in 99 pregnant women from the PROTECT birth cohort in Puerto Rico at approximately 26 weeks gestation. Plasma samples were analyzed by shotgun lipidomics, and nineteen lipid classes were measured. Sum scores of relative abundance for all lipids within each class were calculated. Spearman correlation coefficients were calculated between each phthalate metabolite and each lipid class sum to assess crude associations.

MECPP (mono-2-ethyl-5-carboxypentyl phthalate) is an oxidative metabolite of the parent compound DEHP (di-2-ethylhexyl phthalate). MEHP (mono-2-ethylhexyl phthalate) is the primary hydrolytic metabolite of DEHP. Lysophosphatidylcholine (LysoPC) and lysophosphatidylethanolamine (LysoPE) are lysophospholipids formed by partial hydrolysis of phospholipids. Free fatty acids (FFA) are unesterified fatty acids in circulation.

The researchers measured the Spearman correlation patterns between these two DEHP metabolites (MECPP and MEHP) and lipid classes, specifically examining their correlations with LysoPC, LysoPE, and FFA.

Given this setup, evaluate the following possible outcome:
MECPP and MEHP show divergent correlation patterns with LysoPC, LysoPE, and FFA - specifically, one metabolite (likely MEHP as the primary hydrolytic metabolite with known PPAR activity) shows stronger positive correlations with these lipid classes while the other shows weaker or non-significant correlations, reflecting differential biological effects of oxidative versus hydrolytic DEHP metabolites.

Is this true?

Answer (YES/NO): NO